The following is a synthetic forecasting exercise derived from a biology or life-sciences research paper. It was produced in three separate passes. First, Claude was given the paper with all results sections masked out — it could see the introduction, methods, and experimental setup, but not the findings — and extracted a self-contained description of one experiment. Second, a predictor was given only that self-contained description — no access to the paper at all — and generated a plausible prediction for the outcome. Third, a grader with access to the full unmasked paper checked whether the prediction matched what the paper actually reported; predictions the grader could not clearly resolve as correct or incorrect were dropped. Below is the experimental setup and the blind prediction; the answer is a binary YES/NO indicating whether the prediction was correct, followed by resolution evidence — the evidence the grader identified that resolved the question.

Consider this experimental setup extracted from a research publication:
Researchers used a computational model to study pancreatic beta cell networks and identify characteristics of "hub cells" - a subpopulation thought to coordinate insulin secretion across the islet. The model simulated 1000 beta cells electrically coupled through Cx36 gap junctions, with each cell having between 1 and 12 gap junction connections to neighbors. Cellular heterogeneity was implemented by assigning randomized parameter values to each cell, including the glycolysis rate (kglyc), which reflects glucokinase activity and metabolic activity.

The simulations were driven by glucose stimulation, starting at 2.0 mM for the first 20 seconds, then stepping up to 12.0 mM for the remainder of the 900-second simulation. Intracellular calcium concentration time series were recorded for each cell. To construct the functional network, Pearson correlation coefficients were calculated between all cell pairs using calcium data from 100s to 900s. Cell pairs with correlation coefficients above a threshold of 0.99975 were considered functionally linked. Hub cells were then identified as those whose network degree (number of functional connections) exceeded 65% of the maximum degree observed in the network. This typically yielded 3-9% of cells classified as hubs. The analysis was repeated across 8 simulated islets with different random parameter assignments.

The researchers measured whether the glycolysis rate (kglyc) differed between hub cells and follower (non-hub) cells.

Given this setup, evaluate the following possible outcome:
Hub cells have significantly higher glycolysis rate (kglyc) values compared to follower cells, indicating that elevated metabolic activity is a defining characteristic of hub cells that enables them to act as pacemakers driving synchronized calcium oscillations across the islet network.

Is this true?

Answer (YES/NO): YES